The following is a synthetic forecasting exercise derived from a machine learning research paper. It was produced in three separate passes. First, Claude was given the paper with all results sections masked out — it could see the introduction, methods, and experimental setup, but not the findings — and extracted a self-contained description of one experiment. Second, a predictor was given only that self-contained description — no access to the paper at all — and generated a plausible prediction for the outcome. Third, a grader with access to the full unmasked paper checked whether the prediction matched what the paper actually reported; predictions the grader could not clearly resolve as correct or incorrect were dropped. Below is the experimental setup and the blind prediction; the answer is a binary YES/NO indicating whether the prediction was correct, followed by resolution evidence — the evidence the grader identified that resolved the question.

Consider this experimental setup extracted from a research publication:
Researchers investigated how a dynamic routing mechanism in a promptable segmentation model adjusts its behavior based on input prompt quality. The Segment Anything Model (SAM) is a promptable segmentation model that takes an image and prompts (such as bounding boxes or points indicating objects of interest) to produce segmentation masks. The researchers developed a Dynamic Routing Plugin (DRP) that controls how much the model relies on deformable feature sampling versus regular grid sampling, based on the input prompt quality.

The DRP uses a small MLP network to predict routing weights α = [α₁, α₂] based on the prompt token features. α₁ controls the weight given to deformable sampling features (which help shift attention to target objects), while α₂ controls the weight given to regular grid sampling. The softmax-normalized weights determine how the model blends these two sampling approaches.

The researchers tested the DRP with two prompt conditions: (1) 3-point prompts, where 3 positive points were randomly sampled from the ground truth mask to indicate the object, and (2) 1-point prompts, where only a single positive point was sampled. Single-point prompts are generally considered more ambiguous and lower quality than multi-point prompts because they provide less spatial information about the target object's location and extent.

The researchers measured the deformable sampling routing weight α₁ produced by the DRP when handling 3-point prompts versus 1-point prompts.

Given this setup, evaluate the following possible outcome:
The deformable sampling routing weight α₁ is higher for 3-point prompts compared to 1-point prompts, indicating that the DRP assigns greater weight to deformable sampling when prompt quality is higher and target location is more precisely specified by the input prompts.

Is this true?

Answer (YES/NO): NO